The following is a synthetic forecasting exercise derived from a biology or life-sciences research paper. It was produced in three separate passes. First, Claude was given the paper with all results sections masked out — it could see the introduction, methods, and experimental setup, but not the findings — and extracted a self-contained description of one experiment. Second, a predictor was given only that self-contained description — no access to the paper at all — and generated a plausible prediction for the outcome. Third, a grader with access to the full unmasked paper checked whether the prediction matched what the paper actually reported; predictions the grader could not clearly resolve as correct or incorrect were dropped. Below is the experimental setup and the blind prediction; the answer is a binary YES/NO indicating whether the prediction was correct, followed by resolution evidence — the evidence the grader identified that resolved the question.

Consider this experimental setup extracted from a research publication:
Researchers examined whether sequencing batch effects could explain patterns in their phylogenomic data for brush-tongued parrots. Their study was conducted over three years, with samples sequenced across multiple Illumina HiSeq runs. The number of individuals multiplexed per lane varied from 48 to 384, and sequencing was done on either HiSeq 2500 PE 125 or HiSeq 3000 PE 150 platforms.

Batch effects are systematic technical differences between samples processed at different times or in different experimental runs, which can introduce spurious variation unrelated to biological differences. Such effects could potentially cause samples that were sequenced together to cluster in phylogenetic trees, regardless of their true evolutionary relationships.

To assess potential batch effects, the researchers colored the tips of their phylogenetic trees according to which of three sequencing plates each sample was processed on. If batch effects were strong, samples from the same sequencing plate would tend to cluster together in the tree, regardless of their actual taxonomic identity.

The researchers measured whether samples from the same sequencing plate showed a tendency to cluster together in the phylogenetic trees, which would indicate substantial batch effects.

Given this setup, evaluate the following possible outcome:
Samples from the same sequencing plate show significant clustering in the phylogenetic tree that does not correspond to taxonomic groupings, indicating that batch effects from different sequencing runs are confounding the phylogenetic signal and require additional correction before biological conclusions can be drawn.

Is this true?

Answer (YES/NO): NO